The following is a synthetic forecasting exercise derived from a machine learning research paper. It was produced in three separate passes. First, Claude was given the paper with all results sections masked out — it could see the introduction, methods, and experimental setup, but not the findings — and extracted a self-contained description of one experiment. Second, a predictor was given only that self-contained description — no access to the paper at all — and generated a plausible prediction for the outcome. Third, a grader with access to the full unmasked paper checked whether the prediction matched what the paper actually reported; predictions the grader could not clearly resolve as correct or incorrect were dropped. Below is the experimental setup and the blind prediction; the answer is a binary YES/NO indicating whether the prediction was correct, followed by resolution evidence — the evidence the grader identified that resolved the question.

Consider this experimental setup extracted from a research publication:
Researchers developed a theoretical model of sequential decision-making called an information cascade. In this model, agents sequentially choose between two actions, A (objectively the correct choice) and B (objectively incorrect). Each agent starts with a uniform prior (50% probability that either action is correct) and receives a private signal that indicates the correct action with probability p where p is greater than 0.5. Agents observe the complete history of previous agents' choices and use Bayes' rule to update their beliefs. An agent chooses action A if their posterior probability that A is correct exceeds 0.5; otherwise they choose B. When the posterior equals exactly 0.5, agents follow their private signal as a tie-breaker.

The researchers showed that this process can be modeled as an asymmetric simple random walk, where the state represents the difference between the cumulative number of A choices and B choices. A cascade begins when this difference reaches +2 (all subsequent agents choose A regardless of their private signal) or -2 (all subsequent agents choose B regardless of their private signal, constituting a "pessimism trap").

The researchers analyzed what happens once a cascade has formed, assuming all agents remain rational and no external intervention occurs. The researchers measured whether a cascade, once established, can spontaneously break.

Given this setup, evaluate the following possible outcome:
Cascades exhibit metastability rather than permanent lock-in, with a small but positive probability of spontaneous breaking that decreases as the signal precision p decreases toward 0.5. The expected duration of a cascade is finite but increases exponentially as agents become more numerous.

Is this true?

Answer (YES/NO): NO